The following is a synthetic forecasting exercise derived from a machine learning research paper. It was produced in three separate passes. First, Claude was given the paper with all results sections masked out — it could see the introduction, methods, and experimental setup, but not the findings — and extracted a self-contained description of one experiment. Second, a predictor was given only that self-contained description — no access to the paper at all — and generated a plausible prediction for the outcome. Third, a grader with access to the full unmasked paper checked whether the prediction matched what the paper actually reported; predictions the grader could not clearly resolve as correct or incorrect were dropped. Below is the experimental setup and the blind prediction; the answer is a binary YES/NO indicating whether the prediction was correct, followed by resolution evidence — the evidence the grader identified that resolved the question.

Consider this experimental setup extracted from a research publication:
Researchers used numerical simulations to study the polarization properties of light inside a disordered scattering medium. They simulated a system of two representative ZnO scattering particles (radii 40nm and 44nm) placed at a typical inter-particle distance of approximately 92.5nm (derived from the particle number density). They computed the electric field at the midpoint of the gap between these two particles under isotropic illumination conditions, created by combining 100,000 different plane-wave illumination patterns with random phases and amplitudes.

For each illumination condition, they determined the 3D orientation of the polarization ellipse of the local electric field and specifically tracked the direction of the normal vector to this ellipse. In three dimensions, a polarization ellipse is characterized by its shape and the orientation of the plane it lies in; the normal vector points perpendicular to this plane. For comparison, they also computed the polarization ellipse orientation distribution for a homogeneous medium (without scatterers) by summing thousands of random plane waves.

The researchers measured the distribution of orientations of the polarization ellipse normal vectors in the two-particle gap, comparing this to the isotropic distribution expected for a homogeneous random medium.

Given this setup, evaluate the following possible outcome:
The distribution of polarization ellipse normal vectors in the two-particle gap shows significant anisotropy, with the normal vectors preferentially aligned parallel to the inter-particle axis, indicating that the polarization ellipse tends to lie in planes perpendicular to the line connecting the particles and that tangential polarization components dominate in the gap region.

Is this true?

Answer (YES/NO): NO